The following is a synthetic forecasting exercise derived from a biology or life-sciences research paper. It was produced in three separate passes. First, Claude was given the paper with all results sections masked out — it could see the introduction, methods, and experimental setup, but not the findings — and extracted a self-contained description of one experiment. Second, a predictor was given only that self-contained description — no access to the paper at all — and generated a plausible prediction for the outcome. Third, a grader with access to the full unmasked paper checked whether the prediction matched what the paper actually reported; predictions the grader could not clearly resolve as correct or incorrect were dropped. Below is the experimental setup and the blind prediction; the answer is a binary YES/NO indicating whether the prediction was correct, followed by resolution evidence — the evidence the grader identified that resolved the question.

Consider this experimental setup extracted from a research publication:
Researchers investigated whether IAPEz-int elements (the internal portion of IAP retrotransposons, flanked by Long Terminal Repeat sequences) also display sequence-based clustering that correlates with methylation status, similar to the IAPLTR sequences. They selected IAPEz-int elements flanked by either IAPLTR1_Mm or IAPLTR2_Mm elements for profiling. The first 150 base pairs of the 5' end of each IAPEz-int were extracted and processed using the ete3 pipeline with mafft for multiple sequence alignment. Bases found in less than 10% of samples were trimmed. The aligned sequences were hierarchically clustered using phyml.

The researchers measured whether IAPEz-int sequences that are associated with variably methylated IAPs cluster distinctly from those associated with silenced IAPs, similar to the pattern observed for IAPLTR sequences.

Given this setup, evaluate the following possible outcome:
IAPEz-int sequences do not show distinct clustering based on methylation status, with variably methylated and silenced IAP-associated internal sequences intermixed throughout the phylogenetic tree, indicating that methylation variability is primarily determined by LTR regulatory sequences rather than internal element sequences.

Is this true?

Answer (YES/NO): NO